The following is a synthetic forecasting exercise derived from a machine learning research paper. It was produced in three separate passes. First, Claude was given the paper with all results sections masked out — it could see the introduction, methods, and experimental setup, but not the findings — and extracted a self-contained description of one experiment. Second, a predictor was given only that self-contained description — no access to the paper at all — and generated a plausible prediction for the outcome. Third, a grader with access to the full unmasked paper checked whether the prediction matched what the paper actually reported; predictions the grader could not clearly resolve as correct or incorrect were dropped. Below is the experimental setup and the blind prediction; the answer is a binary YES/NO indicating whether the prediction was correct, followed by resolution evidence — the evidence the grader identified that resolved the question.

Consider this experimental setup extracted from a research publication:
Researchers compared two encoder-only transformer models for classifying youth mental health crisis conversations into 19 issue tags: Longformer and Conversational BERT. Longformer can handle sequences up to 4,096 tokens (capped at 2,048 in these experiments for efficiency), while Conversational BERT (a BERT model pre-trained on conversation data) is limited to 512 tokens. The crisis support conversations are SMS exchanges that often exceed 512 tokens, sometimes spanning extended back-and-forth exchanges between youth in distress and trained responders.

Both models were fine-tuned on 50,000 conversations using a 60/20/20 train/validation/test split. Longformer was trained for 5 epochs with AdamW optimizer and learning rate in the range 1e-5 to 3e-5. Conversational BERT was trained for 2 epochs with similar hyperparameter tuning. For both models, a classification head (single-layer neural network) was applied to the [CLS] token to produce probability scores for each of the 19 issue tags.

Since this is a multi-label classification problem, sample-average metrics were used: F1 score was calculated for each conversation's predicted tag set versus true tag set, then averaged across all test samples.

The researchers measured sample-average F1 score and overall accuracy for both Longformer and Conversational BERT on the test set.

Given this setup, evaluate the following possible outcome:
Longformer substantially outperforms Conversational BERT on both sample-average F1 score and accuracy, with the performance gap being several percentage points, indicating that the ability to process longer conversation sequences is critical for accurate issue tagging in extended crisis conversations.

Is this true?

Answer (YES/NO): NO